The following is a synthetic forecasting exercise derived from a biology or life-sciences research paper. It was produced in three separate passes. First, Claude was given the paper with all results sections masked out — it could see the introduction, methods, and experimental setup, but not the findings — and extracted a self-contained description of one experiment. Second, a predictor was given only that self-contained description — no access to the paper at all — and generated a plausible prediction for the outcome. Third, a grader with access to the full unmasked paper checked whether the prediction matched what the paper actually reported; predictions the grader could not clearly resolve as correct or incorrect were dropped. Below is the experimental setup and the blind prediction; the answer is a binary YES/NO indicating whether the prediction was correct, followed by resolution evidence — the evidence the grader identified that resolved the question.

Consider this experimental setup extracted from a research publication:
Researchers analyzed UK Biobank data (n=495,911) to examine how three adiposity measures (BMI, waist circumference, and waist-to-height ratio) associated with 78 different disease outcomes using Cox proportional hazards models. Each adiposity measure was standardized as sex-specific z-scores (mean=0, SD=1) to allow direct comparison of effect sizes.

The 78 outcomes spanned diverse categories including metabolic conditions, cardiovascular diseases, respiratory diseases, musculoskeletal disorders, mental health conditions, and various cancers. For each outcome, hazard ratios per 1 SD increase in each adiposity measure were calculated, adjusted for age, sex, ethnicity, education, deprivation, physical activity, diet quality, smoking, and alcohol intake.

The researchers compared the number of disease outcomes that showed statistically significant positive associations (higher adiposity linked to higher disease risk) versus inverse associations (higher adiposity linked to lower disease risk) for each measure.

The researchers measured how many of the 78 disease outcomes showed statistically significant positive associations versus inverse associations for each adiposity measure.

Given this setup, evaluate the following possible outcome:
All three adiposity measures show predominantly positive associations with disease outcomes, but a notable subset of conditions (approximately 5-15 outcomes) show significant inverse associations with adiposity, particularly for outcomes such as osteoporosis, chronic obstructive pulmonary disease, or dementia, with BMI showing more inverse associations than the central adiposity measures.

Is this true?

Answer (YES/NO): NO